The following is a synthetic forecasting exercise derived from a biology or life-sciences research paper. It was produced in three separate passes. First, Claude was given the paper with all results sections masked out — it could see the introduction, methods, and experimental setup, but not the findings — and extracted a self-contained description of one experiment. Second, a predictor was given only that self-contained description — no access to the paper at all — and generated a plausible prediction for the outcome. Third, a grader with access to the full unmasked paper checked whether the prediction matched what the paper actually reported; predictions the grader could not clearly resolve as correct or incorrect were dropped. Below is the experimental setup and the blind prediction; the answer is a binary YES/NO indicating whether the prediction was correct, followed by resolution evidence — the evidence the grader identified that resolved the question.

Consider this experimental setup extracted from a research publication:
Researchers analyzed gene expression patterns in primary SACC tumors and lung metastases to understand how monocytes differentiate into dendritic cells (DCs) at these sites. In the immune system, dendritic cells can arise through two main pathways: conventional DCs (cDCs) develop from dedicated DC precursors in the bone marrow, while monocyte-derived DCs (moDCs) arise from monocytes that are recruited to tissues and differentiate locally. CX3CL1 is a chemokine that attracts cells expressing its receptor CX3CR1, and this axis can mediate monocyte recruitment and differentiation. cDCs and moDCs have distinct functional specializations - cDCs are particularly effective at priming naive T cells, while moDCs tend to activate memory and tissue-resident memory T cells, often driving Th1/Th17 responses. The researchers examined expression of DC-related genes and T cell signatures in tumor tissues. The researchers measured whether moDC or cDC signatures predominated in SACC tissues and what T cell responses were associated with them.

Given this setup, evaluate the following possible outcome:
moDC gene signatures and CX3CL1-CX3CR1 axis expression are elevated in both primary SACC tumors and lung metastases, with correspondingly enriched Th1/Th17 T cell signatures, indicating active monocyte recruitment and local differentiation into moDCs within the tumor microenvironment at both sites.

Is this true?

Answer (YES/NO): NO